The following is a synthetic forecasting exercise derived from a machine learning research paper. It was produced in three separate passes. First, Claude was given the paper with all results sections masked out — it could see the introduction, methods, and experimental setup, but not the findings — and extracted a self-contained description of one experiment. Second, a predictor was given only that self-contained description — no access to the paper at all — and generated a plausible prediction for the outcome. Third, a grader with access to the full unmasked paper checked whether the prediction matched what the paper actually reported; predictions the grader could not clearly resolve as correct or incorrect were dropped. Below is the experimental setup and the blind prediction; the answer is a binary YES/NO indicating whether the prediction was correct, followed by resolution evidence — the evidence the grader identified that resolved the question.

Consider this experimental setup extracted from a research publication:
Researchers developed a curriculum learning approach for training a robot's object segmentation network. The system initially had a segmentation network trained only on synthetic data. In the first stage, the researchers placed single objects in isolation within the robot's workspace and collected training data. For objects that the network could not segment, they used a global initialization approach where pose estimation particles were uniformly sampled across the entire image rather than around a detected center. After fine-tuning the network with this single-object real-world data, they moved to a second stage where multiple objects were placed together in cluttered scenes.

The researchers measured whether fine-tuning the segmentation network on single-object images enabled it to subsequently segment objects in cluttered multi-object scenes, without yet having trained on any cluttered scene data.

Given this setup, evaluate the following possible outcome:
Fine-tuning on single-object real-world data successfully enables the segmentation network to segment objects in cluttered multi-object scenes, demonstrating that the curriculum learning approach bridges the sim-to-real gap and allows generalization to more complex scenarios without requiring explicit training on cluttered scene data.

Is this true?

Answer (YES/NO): YES